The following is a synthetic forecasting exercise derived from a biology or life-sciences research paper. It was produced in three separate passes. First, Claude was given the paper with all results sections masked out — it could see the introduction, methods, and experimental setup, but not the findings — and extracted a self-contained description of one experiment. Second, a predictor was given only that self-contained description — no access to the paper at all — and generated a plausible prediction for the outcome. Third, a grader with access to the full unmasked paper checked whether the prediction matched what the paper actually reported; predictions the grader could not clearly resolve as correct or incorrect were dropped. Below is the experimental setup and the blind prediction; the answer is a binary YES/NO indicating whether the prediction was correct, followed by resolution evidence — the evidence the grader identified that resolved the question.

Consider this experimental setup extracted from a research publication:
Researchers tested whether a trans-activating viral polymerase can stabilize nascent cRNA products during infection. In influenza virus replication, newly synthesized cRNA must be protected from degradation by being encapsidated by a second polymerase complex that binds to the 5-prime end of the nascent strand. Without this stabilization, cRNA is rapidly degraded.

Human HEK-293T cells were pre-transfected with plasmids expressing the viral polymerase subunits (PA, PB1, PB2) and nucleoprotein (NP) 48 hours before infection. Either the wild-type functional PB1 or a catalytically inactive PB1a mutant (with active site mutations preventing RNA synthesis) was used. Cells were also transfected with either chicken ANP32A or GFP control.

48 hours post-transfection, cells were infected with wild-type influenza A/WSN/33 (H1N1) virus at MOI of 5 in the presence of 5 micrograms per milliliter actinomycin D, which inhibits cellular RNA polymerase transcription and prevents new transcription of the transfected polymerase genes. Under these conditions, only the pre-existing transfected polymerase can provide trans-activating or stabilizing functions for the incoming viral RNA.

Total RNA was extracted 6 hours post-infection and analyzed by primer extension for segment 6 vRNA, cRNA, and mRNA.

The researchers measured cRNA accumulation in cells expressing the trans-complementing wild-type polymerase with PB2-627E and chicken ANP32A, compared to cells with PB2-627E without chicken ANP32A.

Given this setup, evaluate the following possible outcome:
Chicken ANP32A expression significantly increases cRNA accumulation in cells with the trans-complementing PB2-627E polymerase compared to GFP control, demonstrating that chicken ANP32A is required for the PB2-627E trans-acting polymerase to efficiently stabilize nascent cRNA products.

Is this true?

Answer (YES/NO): NO